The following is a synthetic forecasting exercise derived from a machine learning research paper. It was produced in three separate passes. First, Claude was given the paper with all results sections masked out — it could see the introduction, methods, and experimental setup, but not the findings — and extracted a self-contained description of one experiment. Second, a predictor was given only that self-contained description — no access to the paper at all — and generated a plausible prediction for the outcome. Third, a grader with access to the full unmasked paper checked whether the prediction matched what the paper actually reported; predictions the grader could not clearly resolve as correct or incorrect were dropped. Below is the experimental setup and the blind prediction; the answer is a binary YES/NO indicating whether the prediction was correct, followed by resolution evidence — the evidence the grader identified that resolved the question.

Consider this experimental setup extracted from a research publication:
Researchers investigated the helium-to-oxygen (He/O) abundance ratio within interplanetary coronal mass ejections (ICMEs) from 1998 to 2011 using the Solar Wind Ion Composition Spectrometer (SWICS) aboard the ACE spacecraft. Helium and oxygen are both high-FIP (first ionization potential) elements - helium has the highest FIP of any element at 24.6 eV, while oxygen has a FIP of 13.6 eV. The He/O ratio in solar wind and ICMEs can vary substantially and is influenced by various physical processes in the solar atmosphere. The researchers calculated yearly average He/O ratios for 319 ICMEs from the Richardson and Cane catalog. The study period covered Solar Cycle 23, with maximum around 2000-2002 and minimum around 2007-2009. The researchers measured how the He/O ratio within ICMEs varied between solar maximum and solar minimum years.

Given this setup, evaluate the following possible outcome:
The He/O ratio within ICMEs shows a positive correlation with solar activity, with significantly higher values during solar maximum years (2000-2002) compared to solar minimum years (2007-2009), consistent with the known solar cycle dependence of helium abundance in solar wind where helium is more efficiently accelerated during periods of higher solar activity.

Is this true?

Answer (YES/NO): YES